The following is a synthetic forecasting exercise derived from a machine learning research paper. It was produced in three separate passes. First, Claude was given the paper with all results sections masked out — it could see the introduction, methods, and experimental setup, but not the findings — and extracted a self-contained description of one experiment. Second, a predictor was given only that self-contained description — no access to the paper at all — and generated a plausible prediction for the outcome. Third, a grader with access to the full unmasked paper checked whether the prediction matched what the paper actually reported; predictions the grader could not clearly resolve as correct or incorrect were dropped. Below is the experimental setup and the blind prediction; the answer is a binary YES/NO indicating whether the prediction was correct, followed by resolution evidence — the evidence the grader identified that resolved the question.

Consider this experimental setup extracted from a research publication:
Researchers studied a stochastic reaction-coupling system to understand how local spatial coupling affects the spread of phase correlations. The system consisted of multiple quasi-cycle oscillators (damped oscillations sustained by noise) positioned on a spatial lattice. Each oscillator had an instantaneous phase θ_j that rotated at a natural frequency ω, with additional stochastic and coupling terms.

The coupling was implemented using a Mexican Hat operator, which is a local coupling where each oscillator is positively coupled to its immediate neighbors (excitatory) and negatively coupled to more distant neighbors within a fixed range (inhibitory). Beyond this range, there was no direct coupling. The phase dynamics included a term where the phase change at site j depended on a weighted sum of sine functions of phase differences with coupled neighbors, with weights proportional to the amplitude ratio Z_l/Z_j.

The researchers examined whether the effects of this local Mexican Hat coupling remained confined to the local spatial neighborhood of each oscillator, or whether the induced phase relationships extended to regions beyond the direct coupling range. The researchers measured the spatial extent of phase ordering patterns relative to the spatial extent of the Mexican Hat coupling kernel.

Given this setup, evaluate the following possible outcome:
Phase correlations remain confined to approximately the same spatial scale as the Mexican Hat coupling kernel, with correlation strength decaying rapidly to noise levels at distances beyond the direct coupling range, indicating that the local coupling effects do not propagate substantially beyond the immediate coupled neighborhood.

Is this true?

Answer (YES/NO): NO